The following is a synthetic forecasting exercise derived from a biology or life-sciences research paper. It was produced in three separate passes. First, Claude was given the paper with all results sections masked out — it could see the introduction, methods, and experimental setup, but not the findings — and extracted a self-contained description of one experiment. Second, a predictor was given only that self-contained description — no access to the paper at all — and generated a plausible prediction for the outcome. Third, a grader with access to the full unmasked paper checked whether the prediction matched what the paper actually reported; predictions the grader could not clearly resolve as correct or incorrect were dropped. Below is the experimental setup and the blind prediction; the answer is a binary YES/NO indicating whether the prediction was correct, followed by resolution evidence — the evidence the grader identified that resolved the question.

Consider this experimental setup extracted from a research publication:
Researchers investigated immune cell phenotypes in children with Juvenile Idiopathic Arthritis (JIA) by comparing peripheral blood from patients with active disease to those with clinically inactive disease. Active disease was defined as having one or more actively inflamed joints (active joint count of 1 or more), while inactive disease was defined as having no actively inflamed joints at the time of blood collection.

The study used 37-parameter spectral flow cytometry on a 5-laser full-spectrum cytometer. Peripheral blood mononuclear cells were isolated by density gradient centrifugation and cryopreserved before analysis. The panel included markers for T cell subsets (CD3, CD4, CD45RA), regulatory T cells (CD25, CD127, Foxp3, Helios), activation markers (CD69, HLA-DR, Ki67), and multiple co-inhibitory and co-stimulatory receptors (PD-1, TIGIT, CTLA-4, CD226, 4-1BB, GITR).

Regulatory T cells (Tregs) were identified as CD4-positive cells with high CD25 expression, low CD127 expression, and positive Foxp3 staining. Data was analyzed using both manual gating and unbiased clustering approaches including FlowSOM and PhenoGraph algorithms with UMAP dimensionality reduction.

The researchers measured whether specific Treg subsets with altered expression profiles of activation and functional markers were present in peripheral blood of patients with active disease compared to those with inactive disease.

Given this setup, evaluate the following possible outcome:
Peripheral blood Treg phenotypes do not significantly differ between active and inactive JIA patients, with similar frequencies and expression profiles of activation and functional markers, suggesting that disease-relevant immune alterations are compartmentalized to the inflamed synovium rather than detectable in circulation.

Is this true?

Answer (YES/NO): NO